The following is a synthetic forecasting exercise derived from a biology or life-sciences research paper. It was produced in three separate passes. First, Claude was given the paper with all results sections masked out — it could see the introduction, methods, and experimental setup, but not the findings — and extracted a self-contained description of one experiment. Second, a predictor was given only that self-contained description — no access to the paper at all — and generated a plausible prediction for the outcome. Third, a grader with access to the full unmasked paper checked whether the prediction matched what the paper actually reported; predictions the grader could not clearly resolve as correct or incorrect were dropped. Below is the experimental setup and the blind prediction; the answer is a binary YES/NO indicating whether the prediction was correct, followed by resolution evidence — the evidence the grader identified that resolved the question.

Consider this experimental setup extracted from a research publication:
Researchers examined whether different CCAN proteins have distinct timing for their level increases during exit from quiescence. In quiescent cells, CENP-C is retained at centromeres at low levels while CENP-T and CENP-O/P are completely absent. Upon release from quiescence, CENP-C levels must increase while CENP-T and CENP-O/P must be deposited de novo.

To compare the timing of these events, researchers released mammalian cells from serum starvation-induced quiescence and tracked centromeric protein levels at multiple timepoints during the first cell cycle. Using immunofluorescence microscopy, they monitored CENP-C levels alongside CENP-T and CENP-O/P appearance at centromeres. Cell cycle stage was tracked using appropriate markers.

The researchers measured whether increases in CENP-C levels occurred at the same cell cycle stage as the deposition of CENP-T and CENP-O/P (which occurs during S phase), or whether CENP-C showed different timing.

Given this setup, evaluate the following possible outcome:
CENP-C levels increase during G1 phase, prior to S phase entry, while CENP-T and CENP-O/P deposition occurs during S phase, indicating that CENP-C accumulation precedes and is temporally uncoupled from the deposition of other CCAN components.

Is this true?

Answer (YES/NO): YES